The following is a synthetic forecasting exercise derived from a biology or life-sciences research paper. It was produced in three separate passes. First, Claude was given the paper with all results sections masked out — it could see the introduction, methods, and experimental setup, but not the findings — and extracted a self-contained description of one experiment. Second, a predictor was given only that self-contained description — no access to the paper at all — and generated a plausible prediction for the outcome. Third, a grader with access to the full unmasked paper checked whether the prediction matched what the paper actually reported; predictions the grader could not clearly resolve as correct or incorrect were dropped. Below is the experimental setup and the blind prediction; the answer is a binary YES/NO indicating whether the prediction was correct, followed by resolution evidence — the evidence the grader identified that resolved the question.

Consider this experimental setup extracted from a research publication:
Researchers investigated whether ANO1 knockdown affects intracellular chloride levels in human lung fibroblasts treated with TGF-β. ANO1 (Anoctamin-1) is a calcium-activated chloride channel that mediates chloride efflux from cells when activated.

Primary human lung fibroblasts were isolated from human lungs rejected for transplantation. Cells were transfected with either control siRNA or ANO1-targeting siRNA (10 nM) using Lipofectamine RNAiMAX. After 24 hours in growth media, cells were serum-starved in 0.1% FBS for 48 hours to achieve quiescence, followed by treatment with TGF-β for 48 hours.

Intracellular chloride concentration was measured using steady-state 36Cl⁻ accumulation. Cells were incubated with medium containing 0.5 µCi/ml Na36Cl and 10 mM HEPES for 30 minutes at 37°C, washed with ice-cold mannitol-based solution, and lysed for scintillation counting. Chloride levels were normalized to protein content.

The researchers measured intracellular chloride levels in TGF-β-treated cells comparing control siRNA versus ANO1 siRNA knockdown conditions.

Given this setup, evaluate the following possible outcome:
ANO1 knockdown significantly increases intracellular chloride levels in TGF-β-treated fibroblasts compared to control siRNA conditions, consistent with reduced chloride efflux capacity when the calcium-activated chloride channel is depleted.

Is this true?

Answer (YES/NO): NO